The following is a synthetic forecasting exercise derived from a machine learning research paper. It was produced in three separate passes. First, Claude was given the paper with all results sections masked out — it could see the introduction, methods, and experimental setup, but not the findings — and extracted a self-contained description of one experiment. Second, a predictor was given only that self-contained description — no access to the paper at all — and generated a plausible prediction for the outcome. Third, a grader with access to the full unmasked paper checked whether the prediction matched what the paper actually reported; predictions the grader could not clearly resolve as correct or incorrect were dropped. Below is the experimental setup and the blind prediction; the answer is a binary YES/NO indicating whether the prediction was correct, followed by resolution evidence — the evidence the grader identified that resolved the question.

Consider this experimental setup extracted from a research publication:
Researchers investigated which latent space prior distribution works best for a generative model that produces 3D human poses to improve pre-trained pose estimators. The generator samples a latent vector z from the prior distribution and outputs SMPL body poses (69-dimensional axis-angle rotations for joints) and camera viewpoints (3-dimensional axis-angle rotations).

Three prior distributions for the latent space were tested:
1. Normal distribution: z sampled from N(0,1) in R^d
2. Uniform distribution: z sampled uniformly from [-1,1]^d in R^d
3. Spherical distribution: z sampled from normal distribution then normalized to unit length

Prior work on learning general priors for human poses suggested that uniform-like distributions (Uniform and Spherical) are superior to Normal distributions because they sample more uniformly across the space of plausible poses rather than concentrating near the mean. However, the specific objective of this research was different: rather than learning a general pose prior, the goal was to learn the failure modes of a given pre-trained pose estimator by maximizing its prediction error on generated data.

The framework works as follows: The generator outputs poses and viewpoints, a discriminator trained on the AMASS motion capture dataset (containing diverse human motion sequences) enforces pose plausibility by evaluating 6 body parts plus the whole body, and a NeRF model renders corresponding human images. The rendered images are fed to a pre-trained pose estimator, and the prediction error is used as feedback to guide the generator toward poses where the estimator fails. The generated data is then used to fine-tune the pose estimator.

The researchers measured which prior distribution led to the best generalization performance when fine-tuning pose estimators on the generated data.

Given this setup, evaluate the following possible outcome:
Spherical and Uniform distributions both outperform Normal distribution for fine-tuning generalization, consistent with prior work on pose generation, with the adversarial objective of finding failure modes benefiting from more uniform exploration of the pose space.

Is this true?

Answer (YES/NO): NO